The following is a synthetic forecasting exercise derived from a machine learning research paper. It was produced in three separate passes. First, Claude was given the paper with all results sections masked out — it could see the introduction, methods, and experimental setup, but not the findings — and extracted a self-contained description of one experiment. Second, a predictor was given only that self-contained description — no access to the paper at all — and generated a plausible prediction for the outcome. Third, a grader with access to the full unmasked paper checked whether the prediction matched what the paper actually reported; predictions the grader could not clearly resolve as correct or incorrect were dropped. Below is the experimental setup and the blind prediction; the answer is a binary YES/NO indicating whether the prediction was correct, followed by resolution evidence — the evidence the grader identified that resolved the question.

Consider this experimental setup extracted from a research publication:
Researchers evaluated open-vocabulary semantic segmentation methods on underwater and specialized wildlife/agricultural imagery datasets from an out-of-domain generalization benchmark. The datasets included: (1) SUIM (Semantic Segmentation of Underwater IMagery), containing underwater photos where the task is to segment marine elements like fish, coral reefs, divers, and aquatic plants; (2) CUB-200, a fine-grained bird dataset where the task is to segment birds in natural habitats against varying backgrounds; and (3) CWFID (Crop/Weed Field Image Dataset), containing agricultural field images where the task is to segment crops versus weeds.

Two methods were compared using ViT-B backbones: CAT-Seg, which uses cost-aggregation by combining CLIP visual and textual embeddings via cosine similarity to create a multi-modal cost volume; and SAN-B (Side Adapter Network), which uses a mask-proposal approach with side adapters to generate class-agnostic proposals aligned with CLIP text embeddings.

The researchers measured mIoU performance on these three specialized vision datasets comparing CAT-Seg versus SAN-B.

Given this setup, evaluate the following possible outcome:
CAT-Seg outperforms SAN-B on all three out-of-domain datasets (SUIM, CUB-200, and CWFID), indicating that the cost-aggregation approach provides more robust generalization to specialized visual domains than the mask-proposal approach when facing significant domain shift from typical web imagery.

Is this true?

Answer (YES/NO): NO